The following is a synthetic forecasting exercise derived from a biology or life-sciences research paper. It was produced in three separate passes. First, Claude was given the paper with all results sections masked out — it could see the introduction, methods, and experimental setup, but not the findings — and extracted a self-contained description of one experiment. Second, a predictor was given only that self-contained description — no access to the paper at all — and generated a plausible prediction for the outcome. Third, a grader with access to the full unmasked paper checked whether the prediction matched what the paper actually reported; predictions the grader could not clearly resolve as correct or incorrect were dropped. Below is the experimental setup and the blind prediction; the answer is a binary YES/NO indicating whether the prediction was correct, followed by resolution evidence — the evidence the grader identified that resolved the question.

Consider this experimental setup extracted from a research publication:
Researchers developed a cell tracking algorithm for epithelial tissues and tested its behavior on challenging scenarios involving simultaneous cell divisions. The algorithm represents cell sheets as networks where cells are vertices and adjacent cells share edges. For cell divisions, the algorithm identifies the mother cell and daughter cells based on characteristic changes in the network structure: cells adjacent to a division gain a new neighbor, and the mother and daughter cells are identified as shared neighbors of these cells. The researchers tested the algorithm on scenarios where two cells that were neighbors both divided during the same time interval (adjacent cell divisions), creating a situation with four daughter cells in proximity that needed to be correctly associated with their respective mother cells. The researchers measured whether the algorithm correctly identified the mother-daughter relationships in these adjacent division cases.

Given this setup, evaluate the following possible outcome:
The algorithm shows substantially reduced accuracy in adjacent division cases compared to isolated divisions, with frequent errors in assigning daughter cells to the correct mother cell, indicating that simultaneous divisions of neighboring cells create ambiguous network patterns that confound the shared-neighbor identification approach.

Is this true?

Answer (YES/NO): YES